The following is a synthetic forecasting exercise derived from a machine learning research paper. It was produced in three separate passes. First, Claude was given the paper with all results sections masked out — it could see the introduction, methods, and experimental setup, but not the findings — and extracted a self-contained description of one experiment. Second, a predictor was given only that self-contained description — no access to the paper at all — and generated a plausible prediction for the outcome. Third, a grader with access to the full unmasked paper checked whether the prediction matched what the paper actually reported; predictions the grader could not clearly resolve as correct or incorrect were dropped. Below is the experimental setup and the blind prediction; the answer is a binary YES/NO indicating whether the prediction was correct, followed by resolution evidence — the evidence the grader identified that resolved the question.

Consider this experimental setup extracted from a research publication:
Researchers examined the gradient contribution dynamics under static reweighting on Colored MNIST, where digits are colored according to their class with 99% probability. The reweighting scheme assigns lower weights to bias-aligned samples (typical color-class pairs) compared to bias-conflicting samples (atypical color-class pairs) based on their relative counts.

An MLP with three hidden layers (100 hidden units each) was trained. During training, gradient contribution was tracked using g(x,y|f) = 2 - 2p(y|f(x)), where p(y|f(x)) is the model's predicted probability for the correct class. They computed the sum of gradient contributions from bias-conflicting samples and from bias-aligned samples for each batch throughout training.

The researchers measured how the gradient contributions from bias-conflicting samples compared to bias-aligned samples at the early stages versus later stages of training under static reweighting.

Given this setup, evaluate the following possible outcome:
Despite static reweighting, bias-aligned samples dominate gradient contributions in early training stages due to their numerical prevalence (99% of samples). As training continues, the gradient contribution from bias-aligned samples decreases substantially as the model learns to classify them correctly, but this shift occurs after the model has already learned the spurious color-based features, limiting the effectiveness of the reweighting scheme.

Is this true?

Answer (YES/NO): NO